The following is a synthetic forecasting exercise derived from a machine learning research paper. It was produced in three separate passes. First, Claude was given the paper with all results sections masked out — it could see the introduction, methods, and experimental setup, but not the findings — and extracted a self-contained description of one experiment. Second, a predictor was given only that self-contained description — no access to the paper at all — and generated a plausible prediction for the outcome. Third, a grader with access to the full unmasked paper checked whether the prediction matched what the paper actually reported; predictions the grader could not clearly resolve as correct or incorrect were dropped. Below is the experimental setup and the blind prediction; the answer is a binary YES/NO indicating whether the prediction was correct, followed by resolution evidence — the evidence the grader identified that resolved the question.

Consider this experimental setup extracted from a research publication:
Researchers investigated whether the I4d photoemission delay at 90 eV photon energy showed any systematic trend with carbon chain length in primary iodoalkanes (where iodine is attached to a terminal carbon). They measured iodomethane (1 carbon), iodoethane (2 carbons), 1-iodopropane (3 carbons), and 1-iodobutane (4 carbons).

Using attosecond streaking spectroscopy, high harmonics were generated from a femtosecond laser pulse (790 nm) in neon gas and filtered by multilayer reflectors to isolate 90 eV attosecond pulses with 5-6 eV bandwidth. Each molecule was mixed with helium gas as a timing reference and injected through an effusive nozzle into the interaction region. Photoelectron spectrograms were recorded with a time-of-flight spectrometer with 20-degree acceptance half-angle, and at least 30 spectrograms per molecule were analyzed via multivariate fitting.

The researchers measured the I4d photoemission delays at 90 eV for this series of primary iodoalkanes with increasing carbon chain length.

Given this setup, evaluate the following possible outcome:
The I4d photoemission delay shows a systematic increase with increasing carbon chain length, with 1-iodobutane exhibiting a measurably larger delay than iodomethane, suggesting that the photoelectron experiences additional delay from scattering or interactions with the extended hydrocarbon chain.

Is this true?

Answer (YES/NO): NO